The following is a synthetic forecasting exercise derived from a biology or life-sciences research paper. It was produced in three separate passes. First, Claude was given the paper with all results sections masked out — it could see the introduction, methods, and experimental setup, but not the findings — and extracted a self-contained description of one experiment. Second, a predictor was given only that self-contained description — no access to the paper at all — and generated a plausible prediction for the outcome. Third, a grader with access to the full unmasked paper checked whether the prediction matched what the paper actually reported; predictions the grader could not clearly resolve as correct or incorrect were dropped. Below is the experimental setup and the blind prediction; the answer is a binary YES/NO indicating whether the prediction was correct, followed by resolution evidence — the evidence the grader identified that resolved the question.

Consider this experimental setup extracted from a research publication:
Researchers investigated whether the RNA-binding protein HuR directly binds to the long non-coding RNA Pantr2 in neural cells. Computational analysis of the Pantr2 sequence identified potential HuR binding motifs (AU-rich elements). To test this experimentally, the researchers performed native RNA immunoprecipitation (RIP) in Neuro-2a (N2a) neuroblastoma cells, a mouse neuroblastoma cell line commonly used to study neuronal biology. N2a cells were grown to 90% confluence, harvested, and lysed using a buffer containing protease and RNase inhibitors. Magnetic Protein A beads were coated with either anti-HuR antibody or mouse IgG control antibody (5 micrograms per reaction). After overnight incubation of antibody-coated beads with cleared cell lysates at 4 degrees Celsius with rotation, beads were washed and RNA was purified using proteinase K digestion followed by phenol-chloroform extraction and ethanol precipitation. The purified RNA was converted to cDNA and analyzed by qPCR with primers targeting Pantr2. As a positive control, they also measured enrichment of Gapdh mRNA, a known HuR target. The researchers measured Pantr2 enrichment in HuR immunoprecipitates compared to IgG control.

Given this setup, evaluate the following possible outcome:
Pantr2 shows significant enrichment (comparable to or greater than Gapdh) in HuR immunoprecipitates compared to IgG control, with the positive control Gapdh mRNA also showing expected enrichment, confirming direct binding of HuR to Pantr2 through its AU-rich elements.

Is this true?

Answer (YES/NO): NO